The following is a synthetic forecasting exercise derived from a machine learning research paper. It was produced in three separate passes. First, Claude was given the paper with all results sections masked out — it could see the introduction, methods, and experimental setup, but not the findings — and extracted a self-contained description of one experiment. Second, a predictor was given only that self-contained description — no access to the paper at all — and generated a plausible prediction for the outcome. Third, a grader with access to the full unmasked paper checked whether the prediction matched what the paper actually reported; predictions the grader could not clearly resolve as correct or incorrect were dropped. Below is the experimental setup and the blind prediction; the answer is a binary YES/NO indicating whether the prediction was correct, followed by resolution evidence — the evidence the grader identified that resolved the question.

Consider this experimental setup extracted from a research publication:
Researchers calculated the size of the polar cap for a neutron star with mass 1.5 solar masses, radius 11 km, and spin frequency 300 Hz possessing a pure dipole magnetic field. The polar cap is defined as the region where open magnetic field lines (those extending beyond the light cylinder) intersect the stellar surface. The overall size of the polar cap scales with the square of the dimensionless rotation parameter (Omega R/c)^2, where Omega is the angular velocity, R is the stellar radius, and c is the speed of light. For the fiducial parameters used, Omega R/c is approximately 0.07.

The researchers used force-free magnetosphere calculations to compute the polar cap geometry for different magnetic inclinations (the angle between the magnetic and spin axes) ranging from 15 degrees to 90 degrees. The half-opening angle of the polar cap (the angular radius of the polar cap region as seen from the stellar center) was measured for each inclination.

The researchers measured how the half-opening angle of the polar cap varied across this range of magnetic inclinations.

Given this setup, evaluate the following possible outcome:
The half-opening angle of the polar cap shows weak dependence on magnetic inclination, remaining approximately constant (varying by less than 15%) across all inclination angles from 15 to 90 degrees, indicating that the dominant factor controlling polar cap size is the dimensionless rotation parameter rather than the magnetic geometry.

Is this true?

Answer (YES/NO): YES